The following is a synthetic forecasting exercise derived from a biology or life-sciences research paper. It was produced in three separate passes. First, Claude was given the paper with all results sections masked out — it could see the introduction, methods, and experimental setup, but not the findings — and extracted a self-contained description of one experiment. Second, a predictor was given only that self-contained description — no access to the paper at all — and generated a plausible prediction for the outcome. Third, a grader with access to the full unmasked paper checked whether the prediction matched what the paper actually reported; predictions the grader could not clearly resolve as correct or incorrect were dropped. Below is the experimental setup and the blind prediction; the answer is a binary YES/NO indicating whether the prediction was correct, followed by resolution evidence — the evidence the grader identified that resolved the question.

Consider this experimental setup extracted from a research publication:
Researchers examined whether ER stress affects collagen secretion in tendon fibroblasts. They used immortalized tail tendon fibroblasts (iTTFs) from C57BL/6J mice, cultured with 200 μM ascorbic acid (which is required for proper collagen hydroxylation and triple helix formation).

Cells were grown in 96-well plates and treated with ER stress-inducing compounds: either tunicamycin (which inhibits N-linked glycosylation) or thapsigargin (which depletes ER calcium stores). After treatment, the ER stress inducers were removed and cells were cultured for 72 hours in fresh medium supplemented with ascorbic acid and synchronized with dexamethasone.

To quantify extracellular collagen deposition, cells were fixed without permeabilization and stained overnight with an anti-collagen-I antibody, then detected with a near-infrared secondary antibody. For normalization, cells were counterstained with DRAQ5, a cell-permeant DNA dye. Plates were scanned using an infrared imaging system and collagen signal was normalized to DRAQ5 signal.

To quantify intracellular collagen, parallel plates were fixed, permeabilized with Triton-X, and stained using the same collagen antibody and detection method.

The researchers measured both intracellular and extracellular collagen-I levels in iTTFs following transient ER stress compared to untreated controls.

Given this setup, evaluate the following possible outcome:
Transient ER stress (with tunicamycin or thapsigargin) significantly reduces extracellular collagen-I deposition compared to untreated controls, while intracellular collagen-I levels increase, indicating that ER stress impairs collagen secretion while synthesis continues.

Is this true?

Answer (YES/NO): NO